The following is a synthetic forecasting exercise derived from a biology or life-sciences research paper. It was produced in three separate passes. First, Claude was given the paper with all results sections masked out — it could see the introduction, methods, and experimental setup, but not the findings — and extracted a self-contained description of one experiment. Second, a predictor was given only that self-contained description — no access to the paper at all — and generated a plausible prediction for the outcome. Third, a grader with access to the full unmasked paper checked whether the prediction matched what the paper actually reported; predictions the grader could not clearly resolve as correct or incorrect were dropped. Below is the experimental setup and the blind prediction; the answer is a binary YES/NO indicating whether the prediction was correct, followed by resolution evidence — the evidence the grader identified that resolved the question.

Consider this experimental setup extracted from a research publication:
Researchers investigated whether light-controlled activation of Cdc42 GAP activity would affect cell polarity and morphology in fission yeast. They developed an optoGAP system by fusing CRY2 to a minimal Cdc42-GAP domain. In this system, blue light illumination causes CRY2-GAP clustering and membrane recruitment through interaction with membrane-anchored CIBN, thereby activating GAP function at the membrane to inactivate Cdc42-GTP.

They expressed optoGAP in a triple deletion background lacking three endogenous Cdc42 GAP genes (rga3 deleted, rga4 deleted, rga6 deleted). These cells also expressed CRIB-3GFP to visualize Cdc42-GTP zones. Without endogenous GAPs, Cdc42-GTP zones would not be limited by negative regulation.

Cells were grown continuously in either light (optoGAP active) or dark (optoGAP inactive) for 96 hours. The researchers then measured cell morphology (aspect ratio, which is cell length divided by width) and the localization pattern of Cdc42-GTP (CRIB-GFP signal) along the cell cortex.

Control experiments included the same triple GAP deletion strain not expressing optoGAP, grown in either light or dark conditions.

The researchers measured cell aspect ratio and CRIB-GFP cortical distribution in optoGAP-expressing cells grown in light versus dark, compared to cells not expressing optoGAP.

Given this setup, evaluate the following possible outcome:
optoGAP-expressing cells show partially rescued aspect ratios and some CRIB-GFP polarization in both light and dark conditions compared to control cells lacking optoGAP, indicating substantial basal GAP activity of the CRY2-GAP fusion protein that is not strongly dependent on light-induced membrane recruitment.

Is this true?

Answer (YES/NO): NO